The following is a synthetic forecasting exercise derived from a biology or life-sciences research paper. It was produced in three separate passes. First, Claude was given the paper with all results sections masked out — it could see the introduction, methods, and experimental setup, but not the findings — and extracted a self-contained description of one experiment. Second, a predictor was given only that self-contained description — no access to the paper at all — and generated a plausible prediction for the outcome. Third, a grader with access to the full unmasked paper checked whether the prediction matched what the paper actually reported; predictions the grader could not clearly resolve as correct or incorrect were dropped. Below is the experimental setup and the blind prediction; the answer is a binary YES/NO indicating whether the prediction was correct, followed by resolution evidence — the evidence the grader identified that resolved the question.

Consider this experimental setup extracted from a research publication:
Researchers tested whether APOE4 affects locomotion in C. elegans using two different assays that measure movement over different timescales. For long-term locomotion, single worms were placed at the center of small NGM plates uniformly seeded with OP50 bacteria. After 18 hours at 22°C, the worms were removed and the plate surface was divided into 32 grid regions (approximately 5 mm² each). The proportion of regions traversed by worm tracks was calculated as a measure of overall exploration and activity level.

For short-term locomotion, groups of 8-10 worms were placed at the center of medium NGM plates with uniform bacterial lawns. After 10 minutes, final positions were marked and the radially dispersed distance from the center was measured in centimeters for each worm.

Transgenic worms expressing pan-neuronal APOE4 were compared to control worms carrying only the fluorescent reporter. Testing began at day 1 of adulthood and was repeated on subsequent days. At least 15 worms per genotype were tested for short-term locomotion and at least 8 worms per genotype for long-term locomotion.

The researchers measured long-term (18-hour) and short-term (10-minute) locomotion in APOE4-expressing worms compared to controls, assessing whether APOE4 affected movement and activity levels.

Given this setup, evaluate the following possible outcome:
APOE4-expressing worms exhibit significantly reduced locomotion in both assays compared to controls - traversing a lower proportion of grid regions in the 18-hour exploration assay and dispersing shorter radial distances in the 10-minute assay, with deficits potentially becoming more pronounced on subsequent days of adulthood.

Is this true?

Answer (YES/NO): YES